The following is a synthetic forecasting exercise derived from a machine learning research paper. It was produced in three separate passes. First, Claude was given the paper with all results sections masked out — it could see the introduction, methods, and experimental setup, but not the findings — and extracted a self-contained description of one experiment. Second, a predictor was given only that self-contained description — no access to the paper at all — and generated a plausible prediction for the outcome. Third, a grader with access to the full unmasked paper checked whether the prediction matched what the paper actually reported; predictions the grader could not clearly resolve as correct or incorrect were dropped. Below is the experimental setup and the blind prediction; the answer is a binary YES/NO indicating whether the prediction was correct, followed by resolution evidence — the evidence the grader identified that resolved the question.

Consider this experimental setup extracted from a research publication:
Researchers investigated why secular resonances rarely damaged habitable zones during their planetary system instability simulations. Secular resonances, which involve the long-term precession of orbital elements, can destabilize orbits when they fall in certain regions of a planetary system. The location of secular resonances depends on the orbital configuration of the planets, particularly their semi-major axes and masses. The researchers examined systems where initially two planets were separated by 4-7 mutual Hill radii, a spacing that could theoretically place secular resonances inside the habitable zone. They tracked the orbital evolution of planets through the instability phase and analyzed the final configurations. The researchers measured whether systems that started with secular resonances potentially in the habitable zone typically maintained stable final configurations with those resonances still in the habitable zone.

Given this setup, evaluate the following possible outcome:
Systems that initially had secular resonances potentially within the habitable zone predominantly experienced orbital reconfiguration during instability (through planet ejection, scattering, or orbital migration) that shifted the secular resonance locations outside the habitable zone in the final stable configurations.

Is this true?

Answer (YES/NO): YES